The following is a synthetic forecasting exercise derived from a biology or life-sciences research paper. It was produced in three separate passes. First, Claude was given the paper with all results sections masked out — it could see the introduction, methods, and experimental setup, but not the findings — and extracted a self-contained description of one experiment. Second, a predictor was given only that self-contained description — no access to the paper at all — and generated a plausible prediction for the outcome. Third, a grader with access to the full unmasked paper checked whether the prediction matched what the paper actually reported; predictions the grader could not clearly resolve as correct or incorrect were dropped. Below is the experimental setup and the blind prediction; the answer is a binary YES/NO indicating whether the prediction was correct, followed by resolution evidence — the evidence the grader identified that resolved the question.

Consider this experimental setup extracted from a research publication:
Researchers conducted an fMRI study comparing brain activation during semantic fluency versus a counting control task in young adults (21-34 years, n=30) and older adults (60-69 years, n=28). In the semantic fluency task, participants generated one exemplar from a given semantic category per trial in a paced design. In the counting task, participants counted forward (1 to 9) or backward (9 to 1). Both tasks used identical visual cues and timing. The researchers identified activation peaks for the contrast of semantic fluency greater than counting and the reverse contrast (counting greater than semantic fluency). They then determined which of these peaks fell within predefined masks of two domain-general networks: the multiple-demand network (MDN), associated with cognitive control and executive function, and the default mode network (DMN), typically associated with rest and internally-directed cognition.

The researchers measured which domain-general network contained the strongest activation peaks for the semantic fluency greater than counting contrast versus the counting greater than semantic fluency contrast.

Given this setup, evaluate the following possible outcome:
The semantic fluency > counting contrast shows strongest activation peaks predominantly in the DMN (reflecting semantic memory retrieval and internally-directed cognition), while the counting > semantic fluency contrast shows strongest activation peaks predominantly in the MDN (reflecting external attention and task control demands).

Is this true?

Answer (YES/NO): NO